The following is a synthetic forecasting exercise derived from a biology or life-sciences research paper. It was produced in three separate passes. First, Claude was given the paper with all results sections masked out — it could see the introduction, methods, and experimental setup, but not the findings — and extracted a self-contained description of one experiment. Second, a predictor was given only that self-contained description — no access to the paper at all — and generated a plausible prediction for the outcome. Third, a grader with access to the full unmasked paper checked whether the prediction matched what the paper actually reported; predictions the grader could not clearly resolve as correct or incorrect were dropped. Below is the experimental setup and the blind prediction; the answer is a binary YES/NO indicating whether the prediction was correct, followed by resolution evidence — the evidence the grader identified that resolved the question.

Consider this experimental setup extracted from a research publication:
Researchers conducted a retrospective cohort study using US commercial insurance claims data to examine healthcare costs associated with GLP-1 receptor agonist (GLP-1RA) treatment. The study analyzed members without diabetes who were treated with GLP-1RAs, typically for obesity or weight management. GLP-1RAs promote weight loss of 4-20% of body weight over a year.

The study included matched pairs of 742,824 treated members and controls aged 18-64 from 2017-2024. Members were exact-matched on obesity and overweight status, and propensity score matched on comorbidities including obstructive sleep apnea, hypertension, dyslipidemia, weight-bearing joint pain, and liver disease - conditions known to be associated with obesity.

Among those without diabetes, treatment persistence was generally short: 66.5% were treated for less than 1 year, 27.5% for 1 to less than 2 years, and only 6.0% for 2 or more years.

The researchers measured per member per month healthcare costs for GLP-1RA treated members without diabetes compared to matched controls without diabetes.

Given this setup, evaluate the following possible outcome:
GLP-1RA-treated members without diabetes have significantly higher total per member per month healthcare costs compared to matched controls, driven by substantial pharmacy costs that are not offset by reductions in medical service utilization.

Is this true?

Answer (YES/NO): NO